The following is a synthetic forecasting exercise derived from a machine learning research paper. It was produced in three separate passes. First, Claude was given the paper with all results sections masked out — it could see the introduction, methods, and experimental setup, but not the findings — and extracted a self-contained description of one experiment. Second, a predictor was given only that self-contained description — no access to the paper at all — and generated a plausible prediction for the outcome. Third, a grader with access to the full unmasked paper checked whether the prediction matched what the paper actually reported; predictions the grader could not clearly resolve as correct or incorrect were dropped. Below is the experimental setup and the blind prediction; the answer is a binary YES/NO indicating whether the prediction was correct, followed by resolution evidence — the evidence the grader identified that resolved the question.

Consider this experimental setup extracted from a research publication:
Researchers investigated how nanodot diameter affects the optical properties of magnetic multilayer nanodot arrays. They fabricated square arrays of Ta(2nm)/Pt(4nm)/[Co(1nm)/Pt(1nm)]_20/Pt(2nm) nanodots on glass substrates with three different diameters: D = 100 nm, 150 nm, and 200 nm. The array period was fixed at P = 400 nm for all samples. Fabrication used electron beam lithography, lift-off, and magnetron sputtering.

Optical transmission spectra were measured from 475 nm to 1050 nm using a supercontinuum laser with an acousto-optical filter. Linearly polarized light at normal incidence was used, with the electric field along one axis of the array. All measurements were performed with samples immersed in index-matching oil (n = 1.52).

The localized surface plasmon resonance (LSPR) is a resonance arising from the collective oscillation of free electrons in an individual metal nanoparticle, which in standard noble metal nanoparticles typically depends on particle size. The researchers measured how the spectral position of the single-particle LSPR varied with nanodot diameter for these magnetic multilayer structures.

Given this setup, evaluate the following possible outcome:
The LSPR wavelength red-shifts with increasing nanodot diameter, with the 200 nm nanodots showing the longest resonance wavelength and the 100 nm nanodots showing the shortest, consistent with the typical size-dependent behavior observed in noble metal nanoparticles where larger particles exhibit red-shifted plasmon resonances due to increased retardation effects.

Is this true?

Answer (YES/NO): YES